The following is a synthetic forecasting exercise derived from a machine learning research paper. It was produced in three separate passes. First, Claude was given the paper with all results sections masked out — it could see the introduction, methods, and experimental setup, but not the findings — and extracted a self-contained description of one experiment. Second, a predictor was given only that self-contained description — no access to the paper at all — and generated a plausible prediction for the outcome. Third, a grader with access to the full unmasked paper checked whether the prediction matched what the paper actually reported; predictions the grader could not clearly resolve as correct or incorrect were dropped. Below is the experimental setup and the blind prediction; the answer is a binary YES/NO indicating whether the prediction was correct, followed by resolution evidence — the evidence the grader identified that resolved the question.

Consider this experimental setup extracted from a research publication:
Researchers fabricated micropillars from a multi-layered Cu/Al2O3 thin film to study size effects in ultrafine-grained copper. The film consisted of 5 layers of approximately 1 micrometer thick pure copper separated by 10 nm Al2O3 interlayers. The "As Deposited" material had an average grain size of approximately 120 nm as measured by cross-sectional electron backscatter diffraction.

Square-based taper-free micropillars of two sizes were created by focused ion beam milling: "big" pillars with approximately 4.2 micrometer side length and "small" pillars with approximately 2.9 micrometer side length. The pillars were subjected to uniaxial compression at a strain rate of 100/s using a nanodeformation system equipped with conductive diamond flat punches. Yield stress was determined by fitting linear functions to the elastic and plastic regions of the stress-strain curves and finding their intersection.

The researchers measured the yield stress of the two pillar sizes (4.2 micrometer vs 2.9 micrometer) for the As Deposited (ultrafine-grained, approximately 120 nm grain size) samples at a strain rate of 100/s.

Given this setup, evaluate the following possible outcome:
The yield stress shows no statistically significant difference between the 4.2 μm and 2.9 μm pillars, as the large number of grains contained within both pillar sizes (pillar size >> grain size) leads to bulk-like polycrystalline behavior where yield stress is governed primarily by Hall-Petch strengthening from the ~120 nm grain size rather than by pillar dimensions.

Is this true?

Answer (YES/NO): NO